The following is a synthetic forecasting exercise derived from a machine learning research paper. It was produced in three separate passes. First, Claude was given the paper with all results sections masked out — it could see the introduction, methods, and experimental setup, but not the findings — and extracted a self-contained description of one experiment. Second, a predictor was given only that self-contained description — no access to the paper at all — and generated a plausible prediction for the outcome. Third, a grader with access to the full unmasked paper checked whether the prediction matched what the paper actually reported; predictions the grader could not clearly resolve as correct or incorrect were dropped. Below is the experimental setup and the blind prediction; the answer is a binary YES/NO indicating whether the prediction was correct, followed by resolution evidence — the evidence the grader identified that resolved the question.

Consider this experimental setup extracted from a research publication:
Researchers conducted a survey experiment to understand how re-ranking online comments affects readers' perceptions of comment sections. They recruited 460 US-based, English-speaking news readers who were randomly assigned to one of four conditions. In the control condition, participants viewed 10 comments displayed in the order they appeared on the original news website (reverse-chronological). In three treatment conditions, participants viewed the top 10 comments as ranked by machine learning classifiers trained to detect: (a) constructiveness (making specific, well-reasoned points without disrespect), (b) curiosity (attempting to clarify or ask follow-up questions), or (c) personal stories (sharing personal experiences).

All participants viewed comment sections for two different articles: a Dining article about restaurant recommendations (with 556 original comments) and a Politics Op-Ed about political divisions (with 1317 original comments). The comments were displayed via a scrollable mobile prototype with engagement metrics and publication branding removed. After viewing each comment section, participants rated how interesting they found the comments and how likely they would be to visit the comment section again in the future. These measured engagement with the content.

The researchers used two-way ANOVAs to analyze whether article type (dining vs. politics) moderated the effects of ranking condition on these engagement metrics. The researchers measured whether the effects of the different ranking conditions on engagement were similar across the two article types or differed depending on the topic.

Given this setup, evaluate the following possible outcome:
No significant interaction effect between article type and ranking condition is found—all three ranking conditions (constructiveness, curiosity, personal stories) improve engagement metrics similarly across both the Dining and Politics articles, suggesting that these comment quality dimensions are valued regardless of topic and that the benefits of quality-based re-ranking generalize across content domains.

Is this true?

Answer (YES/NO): NO